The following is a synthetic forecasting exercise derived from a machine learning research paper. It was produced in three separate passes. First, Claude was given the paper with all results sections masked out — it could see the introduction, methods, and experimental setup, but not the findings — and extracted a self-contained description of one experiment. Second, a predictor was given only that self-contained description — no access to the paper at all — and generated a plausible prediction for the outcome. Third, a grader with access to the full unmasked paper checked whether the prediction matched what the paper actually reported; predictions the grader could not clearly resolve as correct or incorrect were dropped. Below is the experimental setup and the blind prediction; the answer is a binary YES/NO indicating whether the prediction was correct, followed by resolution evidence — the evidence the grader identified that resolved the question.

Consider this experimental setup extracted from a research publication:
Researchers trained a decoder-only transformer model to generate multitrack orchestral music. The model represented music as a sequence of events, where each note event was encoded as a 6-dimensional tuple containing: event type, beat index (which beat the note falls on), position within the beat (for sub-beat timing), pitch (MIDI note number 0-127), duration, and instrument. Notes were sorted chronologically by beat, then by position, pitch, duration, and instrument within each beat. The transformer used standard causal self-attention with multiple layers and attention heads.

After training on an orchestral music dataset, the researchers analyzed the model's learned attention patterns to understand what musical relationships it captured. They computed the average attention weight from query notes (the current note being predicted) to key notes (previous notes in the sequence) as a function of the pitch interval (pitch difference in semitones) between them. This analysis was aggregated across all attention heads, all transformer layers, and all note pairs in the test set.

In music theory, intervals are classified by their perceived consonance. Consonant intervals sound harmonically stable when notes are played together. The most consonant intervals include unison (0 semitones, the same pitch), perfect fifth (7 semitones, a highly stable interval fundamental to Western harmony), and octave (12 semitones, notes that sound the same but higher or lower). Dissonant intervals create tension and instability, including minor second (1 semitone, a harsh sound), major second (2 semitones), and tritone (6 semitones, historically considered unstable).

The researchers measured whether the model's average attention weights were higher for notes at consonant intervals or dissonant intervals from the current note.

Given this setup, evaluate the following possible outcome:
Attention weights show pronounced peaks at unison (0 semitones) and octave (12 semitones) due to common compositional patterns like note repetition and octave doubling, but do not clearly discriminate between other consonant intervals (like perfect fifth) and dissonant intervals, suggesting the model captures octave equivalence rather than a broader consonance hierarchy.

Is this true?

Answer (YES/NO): NO